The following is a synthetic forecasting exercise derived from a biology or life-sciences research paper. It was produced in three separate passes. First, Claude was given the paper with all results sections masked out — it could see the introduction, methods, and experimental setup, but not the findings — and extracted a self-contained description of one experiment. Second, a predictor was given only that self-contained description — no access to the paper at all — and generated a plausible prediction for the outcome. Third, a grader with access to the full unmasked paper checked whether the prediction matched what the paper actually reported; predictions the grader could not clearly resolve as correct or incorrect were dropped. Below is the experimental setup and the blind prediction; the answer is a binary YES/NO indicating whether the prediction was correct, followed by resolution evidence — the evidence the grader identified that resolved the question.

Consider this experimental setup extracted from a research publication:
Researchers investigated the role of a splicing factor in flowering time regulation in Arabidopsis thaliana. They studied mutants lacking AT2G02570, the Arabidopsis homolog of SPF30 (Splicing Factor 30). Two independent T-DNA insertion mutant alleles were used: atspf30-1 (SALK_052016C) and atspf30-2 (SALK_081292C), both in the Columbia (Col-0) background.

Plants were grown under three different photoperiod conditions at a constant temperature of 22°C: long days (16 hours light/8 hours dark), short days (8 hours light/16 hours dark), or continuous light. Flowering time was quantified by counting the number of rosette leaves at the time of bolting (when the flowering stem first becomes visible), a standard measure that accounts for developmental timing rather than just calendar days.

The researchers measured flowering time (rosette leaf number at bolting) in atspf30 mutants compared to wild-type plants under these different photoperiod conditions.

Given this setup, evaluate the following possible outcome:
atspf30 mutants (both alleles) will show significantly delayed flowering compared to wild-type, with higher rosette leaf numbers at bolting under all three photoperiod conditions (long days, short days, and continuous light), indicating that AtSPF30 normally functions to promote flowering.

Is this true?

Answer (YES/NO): NO